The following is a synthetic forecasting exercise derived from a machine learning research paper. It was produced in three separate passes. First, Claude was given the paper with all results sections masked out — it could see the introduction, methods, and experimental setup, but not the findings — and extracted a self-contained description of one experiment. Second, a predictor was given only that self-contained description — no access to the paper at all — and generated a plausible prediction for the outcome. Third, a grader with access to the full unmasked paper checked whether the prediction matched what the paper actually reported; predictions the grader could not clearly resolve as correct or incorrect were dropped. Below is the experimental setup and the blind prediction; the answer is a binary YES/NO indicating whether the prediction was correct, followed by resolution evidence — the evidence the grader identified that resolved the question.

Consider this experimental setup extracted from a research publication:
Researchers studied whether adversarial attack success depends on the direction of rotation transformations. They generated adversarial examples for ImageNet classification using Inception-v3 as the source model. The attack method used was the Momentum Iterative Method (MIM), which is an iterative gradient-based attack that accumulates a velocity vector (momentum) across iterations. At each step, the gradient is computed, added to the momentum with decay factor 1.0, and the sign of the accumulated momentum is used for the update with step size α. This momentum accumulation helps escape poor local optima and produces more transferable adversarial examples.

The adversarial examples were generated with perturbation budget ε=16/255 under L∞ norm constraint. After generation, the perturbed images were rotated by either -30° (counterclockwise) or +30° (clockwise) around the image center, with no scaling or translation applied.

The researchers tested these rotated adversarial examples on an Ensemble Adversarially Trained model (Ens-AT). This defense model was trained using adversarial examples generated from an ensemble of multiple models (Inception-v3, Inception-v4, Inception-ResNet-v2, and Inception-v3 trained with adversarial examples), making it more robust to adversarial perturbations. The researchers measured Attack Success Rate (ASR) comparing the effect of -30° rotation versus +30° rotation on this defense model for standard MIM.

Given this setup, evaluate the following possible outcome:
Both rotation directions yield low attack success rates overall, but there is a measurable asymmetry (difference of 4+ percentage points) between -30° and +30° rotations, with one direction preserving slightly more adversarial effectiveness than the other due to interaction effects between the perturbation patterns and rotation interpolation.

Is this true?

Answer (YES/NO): YES